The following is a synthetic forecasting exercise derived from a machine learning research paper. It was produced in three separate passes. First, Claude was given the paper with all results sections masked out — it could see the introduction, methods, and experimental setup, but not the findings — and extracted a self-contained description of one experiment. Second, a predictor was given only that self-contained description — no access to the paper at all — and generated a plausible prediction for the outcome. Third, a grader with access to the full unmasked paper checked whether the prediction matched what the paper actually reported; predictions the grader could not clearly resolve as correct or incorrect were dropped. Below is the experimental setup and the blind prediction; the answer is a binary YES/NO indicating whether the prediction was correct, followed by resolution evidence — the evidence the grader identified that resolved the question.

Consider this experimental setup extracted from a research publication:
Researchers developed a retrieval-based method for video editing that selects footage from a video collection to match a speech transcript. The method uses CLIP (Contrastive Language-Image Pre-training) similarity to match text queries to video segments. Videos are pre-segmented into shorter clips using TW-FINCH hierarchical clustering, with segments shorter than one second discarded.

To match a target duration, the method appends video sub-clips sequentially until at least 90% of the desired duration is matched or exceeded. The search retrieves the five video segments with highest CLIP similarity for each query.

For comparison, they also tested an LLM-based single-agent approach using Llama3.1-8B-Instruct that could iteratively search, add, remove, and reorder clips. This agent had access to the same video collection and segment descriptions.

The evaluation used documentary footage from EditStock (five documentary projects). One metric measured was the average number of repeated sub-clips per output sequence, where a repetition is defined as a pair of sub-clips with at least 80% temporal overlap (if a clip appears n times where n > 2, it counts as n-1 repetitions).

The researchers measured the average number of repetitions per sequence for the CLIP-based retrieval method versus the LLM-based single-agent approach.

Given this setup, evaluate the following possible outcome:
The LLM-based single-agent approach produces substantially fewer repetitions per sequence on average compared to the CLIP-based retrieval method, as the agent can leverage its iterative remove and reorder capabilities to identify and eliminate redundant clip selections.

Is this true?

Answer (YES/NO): YES